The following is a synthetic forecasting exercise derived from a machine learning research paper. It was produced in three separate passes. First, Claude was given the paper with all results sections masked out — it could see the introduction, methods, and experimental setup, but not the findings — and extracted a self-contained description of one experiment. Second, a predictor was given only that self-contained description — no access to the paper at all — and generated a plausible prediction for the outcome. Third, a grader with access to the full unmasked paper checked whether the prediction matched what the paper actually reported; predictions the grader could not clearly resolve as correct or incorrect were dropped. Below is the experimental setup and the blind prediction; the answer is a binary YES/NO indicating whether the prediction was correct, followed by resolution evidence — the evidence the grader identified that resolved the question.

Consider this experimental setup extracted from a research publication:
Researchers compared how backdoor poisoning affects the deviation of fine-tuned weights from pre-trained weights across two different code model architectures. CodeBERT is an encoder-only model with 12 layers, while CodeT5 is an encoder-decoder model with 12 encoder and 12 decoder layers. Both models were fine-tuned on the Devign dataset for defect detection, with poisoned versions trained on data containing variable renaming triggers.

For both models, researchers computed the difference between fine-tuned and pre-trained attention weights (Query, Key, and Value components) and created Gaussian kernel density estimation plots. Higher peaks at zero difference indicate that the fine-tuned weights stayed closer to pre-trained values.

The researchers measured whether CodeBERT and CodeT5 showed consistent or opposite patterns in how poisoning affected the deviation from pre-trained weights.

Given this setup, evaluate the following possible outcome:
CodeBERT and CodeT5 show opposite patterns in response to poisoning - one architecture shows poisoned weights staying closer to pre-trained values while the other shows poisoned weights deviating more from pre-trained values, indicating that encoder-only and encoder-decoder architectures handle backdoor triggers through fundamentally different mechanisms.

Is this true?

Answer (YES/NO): YES